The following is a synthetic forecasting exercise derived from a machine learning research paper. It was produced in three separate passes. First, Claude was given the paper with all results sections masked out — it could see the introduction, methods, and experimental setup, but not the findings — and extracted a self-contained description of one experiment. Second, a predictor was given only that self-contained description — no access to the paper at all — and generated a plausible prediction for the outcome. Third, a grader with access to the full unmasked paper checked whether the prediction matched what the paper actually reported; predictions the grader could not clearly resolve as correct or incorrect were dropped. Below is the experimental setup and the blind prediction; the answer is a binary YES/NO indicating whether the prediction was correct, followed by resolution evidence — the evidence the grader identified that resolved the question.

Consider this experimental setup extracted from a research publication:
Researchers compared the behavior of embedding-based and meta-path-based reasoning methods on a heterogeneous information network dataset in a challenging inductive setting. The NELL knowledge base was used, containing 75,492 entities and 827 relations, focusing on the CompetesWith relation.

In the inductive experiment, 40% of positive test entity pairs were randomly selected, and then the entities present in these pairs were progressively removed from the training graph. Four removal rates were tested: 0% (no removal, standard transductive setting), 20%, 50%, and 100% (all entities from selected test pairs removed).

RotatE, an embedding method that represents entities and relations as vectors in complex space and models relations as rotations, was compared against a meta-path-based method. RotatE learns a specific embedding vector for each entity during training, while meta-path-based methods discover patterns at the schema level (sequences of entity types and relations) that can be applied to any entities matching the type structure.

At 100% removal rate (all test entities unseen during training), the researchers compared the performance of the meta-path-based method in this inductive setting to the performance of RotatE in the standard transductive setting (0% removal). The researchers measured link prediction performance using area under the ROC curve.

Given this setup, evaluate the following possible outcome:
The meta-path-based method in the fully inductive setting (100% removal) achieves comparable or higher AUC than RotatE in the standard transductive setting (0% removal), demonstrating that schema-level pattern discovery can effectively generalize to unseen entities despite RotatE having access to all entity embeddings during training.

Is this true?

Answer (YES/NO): YES